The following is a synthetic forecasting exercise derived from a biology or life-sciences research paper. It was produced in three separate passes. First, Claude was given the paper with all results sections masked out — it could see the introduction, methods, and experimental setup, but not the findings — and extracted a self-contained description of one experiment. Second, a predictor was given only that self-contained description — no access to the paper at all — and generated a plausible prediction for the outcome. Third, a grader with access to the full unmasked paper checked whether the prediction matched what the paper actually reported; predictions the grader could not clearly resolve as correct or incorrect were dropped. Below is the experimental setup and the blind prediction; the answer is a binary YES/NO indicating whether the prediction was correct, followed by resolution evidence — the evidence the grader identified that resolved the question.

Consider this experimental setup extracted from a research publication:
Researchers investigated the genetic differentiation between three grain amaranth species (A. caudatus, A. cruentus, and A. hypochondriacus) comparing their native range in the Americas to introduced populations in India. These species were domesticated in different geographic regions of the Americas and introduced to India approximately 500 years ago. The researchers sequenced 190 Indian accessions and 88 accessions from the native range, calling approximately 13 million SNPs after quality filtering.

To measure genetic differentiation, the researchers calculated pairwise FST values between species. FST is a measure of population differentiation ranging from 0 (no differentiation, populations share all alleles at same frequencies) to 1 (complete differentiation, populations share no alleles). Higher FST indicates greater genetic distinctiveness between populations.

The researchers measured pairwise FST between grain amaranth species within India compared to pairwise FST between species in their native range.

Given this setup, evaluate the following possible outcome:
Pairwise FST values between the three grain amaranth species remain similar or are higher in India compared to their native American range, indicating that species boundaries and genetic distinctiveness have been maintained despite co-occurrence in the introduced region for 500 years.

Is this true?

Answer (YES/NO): YES